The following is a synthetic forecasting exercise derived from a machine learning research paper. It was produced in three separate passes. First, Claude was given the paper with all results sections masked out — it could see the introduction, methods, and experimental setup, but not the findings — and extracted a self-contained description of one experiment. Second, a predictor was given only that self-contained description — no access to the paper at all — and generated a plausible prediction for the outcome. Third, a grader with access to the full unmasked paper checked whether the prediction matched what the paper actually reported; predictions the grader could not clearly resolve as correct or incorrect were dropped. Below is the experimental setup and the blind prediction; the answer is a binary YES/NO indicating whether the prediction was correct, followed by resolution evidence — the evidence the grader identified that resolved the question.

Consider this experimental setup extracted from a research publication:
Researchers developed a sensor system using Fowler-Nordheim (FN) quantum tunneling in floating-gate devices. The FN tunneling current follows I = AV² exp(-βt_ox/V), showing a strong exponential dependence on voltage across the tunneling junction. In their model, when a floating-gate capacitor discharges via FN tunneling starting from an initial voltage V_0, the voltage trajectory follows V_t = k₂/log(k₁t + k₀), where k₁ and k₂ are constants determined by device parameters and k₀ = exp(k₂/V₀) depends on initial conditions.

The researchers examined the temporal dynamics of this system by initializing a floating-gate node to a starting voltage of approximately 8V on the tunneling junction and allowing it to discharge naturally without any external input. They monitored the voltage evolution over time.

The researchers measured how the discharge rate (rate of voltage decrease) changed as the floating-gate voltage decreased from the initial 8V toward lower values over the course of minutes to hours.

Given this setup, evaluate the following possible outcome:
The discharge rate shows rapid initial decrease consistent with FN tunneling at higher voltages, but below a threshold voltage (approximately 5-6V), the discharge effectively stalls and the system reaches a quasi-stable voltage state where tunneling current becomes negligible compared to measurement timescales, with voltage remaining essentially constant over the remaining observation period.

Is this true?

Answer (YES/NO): NO